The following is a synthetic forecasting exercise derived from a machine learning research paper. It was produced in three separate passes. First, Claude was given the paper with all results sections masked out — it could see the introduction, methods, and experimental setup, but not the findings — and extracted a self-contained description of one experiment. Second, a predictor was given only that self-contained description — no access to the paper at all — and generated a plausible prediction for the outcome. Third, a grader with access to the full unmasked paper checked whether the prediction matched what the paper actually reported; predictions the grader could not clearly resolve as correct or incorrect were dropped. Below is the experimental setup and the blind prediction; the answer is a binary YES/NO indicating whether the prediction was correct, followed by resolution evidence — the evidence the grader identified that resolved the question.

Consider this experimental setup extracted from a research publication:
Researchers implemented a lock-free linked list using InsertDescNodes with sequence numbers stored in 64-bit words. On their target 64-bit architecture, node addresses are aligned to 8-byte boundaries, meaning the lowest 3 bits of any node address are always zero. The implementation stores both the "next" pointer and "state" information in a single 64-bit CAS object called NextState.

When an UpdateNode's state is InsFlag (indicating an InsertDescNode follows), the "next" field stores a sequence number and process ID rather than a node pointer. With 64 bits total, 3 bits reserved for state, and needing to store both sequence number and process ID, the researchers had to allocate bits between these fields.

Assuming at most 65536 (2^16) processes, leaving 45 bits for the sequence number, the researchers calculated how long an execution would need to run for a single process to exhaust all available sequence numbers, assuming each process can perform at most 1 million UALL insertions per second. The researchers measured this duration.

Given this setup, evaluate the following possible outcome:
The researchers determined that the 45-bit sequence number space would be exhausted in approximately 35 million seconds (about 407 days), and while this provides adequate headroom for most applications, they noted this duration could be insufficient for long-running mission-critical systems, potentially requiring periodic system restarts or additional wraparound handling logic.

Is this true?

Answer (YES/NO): NO